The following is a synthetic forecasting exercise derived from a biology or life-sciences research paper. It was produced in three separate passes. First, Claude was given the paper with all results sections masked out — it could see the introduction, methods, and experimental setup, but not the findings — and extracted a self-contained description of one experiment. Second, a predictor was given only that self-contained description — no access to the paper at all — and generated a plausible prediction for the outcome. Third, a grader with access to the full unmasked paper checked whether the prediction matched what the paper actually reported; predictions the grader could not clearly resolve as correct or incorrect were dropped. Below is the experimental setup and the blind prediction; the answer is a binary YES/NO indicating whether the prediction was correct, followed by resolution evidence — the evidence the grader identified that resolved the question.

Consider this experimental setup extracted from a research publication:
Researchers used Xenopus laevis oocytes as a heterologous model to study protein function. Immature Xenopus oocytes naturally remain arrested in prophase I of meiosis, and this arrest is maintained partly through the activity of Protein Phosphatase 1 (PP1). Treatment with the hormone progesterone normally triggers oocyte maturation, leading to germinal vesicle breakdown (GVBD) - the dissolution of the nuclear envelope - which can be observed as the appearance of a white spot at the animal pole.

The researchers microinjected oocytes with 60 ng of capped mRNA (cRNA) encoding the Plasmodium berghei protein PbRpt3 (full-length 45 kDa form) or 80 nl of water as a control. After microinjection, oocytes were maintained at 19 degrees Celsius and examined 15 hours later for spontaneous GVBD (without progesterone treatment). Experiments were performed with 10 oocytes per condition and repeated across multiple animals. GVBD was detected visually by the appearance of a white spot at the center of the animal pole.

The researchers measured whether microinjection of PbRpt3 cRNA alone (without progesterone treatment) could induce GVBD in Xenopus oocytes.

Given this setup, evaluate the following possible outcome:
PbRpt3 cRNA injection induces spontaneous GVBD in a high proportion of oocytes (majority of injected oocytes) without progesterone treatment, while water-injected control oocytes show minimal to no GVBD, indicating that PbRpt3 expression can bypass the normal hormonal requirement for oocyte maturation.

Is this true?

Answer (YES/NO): NO